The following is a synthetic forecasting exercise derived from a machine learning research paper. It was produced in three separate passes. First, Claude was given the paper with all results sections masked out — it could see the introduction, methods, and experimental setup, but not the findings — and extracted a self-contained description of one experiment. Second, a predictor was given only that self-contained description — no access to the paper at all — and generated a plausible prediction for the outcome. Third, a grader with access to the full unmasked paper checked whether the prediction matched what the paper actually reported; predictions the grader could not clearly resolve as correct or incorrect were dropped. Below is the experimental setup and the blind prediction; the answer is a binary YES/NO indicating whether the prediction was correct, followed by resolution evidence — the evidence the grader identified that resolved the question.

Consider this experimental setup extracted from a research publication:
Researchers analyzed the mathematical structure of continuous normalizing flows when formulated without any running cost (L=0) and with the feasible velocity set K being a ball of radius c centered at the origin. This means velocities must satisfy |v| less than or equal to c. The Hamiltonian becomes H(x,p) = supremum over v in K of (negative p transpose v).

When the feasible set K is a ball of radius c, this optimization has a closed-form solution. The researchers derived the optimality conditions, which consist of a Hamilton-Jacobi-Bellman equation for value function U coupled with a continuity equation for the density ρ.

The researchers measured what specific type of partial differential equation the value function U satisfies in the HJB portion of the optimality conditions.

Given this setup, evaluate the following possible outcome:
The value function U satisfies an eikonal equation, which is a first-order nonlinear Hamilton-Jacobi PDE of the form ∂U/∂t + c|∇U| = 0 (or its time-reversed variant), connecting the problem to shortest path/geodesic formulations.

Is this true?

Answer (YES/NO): YES